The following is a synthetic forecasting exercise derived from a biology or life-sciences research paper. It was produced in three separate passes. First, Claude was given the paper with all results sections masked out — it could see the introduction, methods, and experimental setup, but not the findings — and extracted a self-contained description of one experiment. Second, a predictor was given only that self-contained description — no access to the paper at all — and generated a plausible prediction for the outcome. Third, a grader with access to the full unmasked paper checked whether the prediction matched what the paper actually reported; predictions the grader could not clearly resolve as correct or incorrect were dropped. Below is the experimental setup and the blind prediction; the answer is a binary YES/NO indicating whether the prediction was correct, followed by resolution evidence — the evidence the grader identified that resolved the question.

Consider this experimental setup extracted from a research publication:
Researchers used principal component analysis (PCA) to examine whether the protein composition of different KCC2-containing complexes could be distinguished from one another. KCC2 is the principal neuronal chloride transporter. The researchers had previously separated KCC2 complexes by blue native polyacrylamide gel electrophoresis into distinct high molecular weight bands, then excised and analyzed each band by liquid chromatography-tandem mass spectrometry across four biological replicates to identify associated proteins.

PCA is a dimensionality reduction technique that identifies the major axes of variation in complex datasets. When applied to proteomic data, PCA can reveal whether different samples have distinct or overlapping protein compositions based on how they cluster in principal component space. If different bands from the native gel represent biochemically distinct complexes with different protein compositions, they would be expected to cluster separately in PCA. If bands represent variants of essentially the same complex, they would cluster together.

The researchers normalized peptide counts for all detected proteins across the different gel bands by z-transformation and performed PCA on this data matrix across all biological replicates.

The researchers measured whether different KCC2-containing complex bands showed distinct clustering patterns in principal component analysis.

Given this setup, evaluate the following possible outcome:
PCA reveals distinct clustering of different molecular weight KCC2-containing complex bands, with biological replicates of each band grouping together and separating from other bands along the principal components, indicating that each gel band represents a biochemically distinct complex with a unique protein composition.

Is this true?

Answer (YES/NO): YES